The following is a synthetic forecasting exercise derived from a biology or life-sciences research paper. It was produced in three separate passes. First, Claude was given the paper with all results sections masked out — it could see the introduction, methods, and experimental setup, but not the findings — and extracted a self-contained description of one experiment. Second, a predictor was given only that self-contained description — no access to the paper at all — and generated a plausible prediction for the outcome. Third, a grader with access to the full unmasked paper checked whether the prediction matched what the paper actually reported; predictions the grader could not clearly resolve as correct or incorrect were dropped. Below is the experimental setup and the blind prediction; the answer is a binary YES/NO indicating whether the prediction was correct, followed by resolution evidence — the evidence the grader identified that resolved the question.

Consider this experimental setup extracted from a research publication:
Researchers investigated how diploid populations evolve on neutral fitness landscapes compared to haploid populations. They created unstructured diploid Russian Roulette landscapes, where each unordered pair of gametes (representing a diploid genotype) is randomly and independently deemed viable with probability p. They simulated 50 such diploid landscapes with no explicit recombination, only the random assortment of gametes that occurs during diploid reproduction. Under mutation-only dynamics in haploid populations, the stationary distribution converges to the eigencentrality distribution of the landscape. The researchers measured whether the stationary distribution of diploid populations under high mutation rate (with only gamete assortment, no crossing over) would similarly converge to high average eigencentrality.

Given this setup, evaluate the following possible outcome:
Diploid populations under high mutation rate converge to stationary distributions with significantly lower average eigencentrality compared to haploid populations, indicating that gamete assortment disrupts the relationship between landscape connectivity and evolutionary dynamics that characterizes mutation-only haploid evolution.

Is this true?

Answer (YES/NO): YES